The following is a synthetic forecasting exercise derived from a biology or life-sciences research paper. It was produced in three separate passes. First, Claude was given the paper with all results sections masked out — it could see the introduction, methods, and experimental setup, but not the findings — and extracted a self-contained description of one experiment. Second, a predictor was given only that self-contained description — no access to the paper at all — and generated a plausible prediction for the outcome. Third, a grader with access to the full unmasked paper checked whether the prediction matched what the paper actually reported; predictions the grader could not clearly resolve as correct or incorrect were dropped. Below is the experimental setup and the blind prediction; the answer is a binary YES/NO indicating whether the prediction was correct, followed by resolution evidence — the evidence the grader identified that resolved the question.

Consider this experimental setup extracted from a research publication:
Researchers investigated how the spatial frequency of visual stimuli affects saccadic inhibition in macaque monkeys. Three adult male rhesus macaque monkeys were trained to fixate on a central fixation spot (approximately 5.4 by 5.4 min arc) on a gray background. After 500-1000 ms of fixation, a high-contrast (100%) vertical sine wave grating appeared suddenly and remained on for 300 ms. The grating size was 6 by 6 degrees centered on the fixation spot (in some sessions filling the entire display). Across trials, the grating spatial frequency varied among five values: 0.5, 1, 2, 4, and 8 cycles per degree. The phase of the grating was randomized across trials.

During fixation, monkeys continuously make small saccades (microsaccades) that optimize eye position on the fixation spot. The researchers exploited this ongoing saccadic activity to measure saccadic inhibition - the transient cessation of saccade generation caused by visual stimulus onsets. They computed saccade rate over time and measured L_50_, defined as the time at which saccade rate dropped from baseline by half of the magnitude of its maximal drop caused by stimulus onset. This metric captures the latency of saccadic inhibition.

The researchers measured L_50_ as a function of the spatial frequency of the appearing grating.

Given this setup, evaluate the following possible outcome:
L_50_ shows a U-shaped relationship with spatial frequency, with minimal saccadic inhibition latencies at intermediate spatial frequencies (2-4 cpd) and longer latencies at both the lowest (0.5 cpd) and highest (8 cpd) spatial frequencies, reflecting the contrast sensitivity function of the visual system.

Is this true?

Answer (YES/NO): NO